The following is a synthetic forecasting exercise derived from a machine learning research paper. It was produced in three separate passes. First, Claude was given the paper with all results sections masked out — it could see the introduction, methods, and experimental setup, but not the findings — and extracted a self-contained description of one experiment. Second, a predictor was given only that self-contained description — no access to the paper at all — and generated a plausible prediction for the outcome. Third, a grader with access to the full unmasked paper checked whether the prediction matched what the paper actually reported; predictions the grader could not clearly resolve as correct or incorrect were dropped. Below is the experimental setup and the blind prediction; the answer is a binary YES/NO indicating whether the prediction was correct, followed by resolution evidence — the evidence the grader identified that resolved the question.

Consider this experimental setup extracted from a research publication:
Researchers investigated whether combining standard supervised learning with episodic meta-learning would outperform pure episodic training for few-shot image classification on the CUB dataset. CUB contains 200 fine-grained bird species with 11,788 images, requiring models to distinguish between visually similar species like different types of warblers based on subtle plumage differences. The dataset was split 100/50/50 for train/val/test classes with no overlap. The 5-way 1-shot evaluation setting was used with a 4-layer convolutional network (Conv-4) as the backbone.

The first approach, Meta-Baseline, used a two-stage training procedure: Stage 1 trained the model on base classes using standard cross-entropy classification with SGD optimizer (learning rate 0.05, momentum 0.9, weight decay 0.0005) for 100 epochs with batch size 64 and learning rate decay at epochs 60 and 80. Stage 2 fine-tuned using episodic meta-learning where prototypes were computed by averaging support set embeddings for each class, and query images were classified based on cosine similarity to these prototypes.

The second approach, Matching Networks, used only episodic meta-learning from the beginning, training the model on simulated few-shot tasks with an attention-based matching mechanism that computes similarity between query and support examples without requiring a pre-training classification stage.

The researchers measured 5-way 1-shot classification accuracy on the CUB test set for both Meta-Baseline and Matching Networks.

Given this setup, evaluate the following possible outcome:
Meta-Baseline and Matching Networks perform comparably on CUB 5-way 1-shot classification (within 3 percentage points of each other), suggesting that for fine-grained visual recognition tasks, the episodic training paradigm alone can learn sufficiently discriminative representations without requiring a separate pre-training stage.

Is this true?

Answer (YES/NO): YES